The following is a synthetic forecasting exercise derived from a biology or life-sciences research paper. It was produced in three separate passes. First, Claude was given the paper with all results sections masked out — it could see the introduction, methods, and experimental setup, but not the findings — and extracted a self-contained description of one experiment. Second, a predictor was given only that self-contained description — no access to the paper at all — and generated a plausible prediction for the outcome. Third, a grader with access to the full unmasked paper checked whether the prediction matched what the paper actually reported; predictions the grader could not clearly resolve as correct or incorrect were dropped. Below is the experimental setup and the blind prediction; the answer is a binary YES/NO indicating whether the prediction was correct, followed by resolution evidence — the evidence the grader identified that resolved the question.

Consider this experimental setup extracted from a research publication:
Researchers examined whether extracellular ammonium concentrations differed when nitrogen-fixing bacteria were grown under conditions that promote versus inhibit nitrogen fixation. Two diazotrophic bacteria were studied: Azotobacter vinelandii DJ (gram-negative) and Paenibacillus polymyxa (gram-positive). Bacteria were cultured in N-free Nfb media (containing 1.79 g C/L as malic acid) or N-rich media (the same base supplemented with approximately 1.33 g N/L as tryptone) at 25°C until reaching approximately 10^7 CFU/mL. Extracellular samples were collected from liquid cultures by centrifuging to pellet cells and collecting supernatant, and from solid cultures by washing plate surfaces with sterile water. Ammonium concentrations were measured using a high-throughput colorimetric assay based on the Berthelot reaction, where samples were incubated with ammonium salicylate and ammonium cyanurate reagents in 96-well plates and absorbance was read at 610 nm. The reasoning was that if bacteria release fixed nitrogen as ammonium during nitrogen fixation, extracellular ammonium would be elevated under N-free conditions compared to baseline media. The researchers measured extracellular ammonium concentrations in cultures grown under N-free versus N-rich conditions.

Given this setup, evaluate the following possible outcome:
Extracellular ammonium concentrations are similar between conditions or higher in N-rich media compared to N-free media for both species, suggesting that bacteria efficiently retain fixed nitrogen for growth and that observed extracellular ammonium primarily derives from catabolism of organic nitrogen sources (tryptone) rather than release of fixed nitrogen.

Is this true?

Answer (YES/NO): NO